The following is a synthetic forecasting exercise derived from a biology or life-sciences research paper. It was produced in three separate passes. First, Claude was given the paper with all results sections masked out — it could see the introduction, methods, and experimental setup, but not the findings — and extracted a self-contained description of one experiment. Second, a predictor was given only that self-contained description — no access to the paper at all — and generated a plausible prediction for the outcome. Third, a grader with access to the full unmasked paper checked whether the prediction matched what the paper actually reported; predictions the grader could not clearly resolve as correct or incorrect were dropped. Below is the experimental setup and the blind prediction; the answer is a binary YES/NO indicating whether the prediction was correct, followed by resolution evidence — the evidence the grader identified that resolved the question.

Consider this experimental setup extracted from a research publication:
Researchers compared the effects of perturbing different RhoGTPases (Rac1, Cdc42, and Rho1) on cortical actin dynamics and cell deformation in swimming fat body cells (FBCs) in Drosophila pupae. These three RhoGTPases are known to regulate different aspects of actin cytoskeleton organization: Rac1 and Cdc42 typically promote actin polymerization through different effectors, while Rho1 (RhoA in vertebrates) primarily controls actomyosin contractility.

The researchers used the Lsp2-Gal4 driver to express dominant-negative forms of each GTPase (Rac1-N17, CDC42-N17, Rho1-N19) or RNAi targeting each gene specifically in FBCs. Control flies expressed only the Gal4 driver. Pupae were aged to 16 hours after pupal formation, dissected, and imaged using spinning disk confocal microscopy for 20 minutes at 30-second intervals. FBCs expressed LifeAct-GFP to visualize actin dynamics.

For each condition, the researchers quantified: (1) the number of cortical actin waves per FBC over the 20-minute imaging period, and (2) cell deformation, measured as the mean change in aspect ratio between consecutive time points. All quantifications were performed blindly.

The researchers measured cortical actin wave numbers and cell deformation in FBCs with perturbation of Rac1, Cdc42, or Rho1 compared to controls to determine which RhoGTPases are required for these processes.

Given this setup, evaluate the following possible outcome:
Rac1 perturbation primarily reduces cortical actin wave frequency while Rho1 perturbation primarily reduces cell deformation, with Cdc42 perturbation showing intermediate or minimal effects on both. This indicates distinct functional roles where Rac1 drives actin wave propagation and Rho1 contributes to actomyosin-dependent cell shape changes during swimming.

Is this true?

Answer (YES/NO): NO